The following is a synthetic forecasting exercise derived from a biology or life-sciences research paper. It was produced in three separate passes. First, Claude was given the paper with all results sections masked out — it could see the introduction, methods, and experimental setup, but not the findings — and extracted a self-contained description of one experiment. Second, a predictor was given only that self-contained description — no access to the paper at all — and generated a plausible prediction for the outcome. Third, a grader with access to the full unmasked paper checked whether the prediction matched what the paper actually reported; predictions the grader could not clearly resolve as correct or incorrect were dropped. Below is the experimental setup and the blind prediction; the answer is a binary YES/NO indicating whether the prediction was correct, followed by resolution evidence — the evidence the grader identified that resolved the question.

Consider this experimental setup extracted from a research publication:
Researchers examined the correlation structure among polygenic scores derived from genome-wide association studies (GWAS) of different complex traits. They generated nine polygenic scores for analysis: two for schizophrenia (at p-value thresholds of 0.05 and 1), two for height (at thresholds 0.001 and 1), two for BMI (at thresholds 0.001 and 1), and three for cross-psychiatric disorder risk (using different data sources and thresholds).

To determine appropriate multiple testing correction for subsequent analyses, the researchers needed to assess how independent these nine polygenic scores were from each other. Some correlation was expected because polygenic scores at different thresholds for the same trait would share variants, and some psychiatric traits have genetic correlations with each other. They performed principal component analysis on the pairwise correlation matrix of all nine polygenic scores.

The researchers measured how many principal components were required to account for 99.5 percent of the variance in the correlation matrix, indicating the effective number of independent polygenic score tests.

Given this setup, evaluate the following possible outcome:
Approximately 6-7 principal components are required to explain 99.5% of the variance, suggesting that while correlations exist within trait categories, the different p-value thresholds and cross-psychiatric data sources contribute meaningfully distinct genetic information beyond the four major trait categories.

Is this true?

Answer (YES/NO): YES